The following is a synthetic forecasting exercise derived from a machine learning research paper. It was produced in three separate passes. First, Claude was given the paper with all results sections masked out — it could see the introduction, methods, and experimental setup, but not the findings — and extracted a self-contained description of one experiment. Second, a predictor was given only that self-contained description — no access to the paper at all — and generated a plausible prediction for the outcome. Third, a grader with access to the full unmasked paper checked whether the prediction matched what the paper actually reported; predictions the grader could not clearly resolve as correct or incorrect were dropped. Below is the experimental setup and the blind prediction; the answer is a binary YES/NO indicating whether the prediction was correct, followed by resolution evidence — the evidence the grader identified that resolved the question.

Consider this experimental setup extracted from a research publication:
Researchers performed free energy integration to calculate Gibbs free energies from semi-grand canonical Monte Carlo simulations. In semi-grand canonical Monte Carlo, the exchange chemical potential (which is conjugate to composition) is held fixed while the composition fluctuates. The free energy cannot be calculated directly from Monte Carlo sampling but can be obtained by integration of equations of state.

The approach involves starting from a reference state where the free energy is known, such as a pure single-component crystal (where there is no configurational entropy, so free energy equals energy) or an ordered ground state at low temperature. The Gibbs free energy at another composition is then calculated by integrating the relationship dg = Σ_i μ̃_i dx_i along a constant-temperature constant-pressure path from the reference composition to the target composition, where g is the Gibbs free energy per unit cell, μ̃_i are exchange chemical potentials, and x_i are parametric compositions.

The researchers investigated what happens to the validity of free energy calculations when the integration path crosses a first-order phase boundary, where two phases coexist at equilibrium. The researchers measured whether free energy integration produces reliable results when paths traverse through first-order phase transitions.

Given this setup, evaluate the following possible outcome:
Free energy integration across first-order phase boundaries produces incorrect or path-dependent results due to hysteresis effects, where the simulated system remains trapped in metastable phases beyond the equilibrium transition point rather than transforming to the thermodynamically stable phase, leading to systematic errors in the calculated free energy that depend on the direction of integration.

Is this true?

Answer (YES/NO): YES